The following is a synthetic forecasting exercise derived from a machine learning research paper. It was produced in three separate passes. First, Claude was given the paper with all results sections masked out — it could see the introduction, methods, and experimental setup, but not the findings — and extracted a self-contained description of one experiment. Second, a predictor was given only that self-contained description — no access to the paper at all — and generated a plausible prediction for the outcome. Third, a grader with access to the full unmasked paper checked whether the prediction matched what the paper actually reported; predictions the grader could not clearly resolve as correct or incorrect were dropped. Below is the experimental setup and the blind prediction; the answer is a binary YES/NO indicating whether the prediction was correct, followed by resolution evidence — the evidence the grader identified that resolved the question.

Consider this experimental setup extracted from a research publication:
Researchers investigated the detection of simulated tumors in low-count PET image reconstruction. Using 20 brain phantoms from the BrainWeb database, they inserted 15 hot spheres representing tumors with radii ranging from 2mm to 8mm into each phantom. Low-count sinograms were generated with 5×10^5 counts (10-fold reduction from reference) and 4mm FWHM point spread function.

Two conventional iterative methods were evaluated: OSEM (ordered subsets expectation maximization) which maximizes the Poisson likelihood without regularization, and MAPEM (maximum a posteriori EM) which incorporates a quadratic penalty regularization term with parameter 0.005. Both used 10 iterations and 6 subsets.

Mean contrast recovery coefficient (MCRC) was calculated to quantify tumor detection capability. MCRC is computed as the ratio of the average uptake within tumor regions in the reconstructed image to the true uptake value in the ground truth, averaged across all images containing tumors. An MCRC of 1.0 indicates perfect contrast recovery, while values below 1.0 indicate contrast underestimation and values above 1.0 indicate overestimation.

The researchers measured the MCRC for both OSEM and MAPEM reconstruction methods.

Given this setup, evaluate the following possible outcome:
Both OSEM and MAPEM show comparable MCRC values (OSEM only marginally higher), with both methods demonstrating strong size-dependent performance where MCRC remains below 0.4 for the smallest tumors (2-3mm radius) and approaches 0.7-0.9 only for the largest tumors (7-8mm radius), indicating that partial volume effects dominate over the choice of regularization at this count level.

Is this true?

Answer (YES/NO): NO